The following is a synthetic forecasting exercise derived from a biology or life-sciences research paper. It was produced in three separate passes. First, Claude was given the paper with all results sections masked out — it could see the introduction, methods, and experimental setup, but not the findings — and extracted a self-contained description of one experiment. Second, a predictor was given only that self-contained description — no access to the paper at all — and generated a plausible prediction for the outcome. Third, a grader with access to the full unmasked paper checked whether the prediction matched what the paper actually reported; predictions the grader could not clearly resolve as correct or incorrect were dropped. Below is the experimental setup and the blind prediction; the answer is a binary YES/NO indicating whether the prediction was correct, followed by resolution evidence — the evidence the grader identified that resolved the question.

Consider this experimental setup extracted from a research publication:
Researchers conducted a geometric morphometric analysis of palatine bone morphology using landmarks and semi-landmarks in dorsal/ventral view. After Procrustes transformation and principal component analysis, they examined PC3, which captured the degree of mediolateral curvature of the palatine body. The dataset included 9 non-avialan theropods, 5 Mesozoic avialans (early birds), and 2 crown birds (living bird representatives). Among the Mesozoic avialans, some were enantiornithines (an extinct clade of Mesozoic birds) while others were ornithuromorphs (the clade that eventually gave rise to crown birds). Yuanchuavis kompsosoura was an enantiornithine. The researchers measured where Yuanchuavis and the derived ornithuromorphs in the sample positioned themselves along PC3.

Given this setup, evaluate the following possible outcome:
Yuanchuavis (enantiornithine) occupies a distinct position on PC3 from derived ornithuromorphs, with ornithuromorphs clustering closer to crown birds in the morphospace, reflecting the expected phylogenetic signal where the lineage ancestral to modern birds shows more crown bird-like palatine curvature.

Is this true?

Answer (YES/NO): NO